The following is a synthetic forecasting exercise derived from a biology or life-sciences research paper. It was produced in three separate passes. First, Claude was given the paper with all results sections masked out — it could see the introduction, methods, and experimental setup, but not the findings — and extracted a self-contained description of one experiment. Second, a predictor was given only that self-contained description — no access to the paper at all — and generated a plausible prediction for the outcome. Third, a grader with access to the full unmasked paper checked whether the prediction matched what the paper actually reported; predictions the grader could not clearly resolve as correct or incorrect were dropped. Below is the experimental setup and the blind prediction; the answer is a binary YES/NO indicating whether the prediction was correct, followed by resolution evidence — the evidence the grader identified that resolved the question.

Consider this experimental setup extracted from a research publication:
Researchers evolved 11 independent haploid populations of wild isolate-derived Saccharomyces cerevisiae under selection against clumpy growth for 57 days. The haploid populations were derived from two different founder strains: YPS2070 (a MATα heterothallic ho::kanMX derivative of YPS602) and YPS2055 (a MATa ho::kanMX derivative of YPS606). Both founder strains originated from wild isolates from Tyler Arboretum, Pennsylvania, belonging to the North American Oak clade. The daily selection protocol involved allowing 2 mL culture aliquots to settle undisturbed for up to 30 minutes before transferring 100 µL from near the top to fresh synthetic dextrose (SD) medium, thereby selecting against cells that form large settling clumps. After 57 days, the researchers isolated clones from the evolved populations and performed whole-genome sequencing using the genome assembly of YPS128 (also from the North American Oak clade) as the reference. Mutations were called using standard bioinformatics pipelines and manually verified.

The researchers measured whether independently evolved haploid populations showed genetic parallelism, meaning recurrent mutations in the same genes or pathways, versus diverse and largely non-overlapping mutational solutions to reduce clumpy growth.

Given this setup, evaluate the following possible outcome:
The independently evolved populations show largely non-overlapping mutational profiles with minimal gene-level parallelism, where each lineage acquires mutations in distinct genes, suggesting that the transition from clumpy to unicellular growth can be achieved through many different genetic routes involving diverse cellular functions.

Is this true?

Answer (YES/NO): NO